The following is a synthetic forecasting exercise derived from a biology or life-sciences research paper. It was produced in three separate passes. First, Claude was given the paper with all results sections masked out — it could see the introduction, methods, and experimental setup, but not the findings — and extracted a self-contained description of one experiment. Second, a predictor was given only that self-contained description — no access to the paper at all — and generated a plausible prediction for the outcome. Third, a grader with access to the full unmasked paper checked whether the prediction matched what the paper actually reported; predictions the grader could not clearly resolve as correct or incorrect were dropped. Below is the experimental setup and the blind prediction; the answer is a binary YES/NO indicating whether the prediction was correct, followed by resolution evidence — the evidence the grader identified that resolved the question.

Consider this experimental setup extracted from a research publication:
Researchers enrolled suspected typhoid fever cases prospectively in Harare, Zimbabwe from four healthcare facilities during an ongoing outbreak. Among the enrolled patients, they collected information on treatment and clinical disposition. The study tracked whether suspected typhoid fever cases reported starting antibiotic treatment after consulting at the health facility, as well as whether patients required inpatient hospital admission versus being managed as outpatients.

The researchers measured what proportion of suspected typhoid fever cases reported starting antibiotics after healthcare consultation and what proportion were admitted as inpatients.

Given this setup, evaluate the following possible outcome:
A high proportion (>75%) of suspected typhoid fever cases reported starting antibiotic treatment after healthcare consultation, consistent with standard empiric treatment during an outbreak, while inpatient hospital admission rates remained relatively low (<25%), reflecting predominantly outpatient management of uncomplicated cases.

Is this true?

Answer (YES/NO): NO